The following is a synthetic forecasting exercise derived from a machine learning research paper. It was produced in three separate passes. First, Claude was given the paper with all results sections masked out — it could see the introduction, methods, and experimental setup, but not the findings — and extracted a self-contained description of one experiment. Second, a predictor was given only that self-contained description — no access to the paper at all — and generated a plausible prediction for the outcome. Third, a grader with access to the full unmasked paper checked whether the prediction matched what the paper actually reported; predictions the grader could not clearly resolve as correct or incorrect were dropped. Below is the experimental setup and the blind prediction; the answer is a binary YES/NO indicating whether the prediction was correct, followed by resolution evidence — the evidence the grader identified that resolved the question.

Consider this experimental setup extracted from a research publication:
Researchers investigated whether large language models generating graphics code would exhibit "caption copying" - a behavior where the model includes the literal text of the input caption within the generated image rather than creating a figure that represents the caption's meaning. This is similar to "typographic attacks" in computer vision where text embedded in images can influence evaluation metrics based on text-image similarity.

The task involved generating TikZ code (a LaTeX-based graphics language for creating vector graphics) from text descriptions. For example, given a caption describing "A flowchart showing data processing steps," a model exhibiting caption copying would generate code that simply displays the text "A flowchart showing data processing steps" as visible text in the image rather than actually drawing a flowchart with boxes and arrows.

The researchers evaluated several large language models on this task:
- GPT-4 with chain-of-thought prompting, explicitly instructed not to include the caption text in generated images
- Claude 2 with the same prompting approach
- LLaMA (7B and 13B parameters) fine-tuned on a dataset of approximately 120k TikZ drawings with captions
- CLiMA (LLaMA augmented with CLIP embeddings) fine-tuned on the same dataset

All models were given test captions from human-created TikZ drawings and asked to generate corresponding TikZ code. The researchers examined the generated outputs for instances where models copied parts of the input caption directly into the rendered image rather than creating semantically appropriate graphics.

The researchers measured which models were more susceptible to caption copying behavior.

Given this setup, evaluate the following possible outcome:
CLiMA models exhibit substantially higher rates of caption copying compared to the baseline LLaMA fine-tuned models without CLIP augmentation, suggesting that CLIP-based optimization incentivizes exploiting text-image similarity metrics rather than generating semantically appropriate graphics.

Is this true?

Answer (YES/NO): NO